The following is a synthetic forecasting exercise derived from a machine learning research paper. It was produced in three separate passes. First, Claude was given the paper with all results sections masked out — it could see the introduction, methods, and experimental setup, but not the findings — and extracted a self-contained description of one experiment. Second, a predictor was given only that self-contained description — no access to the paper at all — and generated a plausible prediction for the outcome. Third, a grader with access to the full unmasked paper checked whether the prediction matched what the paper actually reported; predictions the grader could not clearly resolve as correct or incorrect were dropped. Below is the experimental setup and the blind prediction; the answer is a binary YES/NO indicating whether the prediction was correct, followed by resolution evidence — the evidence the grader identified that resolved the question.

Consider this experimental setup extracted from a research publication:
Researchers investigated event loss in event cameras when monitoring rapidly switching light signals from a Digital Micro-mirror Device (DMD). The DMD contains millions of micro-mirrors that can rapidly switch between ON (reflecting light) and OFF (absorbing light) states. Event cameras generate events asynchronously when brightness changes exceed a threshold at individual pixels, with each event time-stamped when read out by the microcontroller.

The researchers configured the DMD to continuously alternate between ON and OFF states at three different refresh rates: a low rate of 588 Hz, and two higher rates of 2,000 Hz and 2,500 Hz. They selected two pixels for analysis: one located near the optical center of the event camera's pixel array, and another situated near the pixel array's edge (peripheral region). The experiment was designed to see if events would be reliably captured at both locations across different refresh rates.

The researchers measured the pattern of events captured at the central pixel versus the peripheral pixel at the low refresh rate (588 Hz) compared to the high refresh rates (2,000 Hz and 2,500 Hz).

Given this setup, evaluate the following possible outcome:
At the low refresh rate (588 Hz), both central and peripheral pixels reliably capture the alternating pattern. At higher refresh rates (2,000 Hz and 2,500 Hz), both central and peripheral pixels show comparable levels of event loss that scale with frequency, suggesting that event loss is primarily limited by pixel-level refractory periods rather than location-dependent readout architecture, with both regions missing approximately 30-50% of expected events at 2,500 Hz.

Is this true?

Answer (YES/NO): NO